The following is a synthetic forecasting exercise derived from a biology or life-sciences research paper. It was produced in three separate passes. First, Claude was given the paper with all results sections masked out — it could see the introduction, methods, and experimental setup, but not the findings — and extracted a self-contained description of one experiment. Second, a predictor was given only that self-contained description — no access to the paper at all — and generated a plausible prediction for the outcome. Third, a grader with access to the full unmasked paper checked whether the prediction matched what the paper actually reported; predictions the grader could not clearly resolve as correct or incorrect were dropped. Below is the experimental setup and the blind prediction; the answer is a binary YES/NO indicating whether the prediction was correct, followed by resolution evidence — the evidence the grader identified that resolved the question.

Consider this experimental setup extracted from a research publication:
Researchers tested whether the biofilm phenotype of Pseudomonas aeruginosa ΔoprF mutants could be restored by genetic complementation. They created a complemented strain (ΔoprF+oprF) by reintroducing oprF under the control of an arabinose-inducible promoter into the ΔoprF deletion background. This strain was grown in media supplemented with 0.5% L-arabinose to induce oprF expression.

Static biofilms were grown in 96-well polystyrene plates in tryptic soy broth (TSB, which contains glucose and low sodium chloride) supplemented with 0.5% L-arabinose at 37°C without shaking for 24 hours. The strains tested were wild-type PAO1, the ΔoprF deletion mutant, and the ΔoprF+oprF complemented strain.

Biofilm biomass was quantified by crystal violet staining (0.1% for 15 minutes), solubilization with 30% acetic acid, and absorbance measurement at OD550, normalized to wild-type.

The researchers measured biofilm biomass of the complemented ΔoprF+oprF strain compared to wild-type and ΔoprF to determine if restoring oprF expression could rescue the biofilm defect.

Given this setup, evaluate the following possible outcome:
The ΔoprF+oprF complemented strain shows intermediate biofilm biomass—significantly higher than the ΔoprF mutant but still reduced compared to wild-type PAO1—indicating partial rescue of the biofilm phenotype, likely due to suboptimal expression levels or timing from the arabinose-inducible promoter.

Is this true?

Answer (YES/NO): NO